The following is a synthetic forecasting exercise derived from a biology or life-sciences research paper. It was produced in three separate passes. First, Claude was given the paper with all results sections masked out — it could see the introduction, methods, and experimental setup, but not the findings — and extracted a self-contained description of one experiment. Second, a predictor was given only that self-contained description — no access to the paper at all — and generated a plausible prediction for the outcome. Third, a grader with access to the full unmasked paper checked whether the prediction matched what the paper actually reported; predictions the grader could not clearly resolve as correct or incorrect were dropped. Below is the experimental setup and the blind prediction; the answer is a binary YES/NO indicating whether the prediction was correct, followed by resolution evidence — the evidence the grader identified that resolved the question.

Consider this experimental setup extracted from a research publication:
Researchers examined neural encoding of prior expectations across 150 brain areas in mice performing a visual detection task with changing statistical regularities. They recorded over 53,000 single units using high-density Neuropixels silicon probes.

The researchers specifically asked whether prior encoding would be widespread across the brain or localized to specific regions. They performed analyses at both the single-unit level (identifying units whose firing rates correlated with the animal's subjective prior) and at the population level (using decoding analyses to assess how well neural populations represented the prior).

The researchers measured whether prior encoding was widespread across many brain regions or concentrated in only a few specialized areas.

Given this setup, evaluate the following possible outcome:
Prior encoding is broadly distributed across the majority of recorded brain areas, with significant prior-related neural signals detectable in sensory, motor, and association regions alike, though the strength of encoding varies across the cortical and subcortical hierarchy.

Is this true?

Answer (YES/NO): YES